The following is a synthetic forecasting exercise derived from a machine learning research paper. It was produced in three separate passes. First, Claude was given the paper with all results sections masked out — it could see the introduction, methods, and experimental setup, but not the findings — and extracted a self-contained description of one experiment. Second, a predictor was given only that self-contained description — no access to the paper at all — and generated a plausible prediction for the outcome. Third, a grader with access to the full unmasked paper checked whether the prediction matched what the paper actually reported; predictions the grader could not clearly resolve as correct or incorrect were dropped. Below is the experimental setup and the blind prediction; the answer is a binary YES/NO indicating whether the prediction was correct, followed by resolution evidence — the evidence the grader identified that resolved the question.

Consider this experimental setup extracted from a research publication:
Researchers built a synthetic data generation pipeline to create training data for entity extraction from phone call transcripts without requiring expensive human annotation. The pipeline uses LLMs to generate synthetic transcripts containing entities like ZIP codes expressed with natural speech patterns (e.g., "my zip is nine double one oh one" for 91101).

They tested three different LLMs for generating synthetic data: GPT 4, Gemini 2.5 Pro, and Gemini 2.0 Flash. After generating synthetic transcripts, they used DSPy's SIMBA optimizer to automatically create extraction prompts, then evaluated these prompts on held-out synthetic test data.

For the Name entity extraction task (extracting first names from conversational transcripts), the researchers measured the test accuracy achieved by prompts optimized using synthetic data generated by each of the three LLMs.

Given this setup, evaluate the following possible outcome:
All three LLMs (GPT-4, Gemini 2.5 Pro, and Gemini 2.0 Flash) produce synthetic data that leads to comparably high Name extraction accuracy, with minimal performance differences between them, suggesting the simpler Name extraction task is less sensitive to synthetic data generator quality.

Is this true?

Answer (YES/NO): NO